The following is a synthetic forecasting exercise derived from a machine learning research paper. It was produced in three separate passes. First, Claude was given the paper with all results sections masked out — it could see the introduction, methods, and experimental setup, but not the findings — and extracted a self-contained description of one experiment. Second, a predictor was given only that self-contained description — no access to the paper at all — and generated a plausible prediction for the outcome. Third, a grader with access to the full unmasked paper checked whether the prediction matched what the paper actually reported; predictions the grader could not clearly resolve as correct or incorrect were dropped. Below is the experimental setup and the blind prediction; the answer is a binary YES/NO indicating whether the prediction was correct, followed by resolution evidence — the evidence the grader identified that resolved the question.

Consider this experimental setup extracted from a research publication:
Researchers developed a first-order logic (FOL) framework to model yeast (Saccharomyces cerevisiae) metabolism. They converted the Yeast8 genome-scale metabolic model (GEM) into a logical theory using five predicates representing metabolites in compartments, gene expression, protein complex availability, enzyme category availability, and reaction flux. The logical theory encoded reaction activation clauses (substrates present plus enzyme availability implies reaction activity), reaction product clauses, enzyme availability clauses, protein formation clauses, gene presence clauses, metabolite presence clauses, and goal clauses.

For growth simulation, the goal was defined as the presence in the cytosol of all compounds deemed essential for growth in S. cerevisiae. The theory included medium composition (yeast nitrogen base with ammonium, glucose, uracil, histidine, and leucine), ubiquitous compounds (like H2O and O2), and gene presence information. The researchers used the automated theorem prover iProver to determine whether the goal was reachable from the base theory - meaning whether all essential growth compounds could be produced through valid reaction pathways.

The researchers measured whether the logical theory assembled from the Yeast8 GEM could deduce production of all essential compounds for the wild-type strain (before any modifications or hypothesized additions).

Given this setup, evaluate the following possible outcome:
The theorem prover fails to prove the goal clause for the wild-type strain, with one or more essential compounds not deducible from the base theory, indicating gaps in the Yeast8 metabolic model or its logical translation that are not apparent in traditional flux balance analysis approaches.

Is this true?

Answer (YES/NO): YES